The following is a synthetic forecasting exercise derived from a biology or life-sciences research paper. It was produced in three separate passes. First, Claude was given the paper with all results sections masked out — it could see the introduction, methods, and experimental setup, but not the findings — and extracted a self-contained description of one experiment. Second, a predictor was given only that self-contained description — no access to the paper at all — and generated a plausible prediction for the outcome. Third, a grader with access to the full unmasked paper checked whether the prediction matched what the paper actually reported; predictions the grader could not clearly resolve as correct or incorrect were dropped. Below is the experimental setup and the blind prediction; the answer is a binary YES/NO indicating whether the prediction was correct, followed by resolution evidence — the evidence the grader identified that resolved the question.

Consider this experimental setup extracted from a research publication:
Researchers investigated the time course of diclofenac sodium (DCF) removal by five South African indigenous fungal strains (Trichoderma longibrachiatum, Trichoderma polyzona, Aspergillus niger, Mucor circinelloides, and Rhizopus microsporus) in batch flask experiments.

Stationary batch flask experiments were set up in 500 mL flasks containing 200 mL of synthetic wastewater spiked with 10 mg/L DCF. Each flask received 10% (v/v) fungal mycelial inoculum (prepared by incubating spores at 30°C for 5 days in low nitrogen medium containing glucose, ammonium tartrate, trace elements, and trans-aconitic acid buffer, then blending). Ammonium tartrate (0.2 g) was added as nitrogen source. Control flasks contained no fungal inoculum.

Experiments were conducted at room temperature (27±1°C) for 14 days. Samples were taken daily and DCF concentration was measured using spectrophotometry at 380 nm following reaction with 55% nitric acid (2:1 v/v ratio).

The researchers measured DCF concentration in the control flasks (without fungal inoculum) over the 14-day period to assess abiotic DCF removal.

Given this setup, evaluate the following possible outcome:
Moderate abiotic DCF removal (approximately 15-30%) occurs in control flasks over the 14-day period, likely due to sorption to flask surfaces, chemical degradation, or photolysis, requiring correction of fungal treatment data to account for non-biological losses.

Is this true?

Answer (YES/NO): YES